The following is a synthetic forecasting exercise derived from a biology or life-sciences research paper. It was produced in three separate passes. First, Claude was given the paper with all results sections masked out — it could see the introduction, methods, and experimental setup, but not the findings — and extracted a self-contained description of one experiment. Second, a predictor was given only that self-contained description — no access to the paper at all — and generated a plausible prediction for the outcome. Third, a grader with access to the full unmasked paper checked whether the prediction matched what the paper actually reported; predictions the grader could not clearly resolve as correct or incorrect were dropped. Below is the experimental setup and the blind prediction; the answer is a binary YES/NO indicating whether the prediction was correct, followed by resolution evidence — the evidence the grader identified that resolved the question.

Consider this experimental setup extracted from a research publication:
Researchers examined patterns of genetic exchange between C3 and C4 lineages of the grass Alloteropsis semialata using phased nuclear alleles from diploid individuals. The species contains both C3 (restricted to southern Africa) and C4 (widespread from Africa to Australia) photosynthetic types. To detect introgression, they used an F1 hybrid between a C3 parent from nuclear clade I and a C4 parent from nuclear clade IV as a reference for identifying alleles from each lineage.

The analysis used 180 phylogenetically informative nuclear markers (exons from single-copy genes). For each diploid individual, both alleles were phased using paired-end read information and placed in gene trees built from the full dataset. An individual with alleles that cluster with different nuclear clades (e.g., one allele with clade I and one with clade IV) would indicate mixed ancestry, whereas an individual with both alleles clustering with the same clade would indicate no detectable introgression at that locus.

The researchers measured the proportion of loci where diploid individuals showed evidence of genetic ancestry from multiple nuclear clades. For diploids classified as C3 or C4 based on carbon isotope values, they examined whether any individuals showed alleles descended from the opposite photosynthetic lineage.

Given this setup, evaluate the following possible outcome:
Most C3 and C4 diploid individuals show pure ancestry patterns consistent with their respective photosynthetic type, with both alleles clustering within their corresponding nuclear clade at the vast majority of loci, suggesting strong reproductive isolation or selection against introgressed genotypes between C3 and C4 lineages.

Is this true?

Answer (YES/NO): NO